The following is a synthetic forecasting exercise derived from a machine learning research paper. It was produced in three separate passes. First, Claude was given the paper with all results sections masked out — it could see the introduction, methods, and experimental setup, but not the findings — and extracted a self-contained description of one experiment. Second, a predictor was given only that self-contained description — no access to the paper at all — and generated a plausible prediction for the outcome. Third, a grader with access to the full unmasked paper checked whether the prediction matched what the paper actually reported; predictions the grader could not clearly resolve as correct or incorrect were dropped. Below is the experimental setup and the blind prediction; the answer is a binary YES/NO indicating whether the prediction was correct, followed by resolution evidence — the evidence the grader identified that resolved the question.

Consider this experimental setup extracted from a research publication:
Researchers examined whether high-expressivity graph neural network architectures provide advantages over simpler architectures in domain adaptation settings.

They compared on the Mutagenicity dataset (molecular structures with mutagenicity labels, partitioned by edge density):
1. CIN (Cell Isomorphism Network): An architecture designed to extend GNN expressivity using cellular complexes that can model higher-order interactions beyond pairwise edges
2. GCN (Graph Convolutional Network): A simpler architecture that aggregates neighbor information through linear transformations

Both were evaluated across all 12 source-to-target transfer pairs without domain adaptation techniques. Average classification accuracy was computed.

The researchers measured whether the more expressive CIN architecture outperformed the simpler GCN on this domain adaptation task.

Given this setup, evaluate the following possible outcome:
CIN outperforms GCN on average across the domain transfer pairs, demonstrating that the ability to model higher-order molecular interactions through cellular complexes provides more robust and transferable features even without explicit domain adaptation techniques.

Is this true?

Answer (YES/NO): NO